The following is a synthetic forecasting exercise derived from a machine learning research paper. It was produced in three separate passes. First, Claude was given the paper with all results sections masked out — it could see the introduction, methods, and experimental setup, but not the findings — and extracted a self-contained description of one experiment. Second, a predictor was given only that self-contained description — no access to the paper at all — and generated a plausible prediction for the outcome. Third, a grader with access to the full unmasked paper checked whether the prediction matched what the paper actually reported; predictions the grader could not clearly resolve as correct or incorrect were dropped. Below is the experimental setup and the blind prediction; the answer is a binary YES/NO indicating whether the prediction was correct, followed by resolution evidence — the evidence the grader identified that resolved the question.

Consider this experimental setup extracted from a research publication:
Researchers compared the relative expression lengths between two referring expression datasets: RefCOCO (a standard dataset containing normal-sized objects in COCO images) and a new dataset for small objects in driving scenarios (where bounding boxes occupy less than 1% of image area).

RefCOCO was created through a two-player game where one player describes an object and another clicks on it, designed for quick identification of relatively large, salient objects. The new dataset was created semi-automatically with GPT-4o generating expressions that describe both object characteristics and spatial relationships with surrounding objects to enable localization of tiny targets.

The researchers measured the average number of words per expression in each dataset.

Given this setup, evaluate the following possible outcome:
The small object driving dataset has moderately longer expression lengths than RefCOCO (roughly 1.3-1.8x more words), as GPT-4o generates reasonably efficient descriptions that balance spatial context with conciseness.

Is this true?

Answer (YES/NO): NO